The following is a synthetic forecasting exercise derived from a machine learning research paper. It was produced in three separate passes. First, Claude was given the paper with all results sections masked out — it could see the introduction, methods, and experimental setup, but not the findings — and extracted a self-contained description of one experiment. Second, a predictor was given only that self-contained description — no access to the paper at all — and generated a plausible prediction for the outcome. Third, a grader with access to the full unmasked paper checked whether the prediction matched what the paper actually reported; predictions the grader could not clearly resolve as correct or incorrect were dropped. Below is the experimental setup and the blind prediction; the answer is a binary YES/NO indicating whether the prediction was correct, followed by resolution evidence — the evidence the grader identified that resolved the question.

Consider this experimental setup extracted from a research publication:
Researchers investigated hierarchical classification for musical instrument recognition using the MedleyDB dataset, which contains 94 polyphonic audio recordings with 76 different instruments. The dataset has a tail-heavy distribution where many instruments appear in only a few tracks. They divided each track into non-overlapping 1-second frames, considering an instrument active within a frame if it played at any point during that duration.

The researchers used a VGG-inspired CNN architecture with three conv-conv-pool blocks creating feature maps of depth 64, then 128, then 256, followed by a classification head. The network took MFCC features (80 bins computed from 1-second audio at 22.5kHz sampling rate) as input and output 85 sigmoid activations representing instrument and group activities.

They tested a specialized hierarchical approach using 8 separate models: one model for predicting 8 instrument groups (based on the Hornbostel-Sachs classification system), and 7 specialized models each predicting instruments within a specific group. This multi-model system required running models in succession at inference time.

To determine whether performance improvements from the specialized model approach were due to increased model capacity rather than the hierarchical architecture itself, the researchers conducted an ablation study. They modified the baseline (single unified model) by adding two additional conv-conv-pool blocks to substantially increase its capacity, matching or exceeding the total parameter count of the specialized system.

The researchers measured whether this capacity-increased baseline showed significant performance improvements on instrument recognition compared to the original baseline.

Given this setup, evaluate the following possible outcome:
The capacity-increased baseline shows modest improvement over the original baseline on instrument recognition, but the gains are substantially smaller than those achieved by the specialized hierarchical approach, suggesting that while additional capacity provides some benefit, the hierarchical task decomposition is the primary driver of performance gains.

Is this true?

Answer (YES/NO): NO